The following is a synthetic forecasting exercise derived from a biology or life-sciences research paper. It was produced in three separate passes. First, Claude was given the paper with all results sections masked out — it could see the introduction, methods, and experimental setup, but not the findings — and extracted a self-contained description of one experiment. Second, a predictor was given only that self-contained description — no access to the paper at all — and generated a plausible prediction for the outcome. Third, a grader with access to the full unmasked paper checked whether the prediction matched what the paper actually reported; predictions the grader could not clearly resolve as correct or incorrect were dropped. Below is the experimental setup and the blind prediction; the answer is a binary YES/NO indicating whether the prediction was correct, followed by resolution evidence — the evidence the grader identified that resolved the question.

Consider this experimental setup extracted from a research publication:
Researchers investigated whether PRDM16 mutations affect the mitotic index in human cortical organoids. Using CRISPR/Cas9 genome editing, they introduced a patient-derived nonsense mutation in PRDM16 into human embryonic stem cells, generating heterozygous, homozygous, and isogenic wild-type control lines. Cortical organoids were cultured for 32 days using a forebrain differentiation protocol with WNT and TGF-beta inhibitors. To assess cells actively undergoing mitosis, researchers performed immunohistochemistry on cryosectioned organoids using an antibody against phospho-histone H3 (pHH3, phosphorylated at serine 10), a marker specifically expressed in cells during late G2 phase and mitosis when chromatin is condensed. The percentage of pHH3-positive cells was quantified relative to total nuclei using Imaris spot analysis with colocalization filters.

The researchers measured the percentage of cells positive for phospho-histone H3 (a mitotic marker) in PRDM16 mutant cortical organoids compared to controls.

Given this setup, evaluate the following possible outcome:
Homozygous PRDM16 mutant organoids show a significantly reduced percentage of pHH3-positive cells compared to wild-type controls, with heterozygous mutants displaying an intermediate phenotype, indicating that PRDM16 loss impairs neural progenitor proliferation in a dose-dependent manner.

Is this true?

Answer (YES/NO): NO